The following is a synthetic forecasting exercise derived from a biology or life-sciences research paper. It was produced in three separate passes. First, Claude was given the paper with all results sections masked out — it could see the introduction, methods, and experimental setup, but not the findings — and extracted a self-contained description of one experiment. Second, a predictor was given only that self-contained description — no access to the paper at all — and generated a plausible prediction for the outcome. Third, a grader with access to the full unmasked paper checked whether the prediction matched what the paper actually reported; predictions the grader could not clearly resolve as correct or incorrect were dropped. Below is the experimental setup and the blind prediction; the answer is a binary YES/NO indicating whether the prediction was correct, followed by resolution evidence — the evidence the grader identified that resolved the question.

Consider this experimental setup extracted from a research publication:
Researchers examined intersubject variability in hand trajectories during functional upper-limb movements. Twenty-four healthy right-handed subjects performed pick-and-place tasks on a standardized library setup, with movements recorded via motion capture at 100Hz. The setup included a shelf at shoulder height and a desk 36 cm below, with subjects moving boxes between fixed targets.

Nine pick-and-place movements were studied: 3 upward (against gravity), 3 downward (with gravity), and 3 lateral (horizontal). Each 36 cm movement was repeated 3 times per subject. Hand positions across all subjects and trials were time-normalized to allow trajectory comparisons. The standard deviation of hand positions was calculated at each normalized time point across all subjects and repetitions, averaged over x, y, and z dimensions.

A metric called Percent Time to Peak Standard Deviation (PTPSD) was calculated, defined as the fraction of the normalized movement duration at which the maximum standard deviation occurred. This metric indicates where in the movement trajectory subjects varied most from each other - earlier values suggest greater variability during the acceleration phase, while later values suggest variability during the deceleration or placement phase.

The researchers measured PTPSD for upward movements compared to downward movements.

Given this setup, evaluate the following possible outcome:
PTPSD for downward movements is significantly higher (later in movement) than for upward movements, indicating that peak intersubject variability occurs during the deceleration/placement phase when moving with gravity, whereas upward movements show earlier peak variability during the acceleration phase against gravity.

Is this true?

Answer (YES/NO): YES